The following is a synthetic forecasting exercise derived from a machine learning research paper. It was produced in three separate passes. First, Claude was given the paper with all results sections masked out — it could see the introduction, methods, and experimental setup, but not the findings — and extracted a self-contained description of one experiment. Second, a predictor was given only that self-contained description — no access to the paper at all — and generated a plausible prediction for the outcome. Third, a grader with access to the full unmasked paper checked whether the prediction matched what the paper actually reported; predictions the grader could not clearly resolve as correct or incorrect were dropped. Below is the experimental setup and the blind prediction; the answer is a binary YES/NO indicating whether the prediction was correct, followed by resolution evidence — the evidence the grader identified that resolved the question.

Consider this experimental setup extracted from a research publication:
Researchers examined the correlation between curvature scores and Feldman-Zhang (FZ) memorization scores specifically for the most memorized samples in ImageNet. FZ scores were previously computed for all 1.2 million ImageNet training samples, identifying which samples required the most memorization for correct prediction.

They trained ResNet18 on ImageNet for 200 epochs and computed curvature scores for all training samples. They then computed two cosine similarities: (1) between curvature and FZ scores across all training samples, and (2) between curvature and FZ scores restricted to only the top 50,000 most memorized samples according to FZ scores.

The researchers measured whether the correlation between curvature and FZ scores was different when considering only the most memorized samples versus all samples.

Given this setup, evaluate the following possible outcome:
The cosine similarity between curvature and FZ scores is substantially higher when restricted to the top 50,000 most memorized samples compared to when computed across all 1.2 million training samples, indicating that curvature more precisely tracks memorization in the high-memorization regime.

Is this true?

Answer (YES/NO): YES